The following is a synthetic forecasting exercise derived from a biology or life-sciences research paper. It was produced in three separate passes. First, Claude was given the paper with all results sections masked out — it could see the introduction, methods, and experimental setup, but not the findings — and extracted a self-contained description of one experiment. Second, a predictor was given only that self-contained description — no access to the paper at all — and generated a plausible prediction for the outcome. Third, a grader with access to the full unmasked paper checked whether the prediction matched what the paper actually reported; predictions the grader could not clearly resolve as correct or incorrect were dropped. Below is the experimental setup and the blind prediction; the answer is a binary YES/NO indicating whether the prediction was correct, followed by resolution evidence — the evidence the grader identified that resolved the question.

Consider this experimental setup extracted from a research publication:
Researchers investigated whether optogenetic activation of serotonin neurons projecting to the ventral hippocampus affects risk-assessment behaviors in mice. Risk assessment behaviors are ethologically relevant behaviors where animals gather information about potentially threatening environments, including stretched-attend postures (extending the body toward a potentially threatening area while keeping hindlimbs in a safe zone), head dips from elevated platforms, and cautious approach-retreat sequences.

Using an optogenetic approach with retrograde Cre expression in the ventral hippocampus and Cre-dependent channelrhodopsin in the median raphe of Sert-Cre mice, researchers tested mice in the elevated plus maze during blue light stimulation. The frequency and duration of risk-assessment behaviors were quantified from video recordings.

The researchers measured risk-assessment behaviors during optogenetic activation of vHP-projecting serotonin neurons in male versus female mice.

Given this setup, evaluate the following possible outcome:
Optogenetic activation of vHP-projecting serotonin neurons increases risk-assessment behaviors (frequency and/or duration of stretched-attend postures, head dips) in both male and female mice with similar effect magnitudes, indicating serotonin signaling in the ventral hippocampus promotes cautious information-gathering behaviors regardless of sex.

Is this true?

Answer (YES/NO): NO